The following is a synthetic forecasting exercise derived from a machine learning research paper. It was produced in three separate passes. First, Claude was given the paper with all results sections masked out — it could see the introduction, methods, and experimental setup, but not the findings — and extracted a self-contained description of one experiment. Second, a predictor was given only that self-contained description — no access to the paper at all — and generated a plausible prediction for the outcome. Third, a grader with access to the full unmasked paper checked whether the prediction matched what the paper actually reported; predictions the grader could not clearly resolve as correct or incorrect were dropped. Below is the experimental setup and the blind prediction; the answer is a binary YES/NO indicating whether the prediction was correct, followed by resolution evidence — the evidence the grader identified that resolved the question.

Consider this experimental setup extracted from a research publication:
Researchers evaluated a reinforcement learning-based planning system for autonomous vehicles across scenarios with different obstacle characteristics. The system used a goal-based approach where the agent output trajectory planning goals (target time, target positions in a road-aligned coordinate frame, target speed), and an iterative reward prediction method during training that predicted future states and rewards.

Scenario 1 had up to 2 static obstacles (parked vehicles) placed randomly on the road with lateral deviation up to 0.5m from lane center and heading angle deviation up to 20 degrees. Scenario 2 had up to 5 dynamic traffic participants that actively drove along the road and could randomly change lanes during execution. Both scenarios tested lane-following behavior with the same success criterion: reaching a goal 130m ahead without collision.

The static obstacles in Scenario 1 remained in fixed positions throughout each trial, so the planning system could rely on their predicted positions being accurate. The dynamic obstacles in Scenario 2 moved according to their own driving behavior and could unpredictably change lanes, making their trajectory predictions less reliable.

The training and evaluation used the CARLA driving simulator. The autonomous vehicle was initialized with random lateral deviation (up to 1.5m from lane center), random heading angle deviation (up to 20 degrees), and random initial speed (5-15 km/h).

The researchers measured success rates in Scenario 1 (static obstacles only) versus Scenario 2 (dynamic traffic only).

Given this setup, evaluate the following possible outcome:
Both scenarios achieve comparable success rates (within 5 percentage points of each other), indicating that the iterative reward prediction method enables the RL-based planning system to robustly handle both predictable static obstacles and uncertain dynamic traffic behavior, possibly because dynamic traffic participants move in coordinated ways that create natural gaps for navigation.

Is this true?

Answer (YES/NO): NO